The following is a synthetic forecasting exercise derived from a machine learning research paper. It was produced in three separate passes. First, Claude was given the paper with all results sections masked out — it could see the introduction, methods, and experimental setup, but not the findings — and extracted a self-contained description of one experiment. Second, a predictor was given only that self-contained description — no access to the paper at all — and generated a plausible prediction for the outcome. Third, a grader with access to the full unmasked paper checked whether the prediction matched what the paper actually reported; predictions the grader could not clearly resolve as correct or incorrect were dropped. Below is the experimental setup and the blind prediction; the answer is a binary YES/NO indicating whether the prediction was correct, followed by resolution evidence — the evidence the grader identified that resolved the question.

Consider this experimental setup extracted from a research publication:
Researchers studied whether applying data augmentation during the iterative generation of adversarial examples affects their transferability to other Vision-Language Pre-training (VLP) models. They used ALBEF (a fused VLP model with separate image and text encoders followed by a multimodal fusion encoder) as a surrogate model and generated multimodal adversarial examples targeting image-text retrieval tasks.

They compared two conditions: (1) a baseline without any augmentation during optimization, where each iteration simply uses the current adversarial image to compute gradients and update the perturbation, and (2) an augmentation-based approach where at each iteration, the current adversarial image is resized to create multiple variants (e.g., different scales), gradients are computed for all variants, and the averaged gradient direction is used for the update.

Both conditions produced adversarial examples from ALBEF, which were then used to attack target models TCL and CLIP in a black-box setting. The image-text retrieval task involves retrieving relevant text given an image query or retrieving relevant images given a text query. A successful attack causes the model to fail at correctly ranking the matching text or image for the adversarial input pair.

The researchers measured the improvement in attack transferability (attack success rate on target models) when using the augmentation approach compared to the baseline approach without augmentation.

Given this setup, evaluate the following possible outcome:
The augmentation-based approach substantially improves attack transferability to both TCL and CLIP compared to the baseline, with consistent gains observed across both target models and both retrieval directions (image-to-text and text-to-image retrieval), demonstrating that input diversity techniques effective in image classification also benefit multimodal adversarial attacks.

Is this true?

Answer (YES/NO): YES